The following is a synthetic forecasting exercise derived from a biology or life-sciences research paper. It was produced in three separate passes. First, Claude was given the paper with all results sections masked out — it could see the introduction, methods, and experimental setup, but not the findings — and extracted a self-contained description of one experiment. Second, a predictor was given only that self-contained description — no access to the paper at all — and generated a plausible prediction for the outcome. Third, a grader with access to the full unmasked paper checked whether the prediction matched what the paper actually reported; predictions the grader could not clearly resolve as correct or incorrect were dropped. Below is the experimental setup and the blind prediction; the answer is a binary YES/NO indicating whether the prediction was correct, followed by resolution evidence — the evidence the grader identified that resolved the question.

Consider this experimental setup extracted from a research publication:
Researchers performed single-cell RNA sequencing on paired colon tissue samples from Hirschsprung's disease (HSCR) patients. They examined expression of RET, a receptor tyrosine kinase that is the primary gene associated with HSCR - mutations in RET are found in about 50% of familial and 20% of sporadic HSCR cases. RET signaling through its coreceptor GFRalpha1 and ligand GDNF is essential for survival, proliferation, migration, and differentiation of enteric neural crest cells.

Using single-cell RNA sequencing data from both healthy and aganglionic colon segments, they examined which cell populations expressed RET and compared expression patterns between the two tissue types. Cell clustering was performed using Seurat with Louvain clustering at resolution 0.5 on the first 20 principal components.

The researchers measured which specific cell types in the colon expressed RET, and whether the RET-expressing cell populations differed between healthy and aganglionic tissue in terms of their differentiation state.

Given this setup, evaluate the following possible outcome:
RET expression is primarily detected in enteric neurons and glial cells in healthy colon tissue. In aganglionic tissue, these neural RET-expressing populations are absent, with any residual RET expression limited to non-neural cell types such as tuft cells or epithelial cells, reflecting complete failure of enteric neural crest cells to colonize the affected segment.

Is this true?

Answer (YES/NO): NO